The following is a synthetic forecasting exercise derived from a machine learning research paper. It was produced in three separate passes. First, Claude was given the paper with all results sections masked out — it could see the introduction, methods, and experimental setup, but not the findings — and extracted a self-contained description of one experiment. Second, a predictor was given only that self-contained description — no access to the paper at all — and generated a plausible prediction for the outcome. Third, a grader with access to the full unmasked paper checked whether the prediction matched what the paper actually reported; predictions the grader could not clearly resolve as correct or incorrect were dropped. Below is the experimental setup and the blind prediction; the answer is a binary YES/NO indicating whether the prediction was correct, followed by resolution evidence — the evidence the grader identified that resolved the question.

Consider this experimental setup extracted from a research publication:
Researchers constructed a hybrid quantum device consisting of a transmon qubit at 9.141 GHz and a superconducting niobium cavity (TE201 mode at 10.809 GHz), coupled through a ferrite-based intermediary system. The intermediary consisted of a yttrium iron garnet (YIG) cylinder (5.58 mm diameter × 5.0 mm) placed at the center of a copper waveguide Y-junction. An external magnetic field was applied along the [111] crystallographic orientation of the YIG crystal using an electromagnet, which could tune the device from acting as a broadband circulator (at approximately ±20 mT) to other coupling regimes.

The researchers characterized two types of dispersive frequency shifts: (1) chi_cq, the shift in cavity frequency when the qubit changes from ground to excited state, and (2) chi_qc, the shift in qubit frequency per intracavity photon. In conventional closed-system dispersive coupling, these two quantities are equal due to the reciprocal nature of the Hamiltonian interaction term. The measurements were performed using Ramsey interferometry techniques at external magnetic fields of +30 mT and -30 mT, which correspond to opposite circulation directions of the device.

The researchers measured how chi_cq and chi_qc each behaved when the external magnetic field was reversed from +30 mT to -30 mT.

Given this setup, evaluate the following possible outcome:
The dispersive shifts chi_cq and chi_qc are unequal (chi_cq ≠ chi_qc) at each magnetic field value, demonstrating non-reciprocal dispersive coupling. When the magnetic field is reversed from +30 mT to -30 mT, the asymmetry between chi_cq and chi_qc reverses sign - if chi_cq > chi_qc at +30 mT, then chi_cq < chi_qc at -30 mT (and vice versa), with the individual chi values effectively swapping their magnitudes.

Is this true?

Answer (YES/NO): NO